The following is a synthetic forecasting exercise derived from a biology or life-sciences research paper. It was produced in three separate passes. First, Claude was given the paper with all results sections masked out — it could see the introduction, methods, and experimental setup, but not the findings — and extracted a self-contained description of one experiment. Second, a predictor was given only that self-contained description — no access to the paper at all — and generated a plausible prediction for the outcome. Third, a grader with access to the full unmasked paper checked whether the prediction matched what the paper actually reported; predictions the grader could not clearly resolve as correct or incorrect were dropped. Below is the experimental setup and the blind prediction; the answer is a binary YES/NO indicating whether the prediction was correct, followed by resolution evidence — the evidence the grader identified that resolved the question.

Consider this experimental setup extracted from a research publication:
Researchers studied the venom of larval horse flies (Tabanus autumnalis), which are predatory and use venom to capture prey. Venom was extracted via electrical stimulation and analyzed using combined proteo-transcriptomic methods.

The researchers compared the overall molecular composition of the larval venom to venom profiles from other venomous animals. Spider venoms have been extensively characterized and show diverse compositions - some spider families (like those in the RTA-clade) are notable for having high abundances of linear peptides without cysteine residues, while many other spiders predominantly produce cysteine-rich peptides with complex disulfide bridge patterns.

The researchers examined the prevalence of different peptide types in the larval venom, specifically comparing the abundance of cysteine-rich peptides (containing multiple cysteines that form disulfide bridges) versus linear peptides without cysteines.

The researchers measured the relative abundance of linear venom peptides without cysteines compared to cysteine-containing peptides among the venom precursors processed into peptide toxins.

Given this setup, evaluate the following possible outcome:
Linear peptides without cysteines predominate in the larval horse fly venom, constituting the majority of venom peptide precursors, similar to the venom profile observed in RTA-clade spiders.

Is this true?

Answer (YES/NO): YES